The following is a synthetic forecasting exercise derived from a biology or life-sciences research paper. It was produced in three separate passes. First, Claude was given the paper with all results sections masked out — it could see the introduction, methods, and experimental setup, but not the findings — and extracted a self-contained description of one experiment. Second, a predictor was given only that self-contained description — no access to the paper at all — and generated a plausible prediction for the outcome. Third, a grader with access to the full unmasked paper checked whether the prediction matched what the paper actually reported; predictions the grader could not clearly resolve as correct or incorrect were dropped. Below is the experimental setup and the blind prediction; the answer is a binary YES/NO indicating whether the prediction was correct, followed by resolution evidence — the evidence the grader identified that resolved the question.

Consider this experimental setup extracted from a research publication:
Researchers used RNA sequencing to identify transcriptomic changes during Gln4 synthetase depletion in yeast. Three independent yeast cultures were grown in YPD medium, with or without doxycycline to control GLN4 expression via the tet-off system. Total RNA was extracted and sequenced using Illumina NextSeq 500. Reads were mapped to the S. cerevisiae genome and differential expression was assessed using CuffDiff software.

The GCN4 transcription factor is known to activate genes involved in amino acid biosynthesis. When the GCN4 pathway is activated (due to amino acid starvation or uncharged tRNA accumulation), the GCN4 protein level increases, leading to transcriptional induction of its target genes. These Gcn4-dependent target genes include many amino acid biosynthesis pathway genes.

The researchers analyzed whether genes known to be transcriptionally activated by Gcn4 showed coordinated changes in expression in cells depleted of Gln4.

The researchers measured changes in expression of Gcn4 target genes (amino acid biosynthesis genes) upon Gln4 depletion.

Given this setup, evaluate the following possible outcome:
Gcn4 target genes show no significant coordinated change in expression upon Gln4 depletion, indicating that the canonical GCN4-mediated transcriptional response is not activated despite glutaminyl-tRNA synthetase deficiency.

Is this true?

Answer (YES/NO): NO